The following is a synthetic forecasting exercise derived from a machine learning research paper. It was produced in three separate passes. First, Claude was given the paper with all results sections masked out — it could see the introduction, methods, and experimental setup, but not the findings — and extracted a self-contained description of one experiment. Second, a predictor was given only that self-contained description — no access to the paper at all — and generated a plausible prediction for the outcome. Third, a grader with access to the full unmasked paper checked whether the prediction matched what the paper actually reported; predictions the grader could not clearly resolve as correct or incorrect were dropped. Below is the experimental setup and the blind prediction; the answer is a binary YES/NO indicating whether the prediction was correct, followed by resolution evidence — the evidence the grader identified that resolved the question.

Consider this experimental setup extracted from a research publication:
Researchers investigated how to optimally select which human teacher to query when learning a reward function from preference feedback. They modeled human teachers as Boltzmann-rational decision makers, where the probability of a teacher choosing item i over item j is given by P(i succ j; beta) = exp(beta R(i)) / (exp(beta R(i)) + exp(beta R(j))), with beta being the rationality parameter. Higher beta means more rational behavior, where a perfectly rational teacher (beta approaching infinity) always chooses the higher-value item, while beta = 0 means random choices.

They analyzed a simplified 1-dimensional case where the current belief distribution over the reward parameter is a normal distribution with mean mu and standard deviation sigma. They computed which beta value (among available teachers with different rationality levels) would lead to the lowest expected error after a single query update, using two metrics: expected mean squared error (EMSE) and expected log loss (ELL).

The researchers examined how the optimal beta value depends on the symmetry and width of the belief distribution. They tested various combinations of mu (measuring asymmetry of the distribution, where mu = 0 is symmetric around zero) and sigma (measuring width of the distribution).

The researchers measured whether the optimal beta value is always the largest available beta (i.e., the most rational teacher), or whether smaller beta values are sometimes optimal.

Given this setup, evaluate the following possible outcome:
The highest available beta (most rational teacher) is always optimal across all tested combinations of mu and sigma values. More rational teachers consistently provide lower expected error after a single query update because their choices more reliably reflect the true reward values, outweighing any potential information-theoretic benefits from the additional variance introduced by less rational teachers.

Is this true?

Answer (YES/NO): NO